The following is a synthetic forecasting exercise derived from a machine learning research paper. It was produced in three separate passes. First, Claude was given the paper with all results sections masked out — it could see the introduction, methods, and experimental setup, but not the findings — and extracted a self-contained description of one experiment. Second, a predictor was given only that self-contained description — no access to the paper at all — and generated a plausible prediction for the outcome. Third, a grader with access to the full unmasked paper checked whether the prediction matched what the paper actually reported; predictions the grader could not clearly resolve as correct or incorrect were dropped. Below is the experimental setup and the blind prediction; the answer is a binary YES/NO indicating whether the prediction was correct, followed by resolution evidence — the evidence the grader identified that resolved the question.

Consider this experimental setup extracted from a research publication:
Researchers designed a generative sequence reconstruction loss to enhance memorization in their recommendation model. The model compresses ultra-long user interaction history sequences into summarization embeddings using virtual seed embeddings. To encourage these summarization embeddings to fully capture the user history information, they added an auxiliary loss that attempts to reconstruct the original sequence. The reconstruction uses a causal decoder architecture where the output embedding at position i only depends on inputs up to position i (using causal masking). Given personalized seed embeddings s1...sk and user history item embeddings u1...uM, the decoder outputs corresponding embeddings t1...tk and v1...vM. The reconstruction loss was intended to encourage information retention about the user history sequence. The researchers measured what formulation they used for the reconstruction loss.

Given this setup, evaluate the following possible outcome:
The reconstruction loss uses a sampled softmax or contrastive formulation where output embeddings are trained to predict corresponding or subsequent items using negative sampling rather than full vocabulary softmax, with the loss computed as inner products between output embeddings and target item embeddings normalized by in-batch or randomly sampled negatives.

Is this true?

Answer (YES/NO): NO